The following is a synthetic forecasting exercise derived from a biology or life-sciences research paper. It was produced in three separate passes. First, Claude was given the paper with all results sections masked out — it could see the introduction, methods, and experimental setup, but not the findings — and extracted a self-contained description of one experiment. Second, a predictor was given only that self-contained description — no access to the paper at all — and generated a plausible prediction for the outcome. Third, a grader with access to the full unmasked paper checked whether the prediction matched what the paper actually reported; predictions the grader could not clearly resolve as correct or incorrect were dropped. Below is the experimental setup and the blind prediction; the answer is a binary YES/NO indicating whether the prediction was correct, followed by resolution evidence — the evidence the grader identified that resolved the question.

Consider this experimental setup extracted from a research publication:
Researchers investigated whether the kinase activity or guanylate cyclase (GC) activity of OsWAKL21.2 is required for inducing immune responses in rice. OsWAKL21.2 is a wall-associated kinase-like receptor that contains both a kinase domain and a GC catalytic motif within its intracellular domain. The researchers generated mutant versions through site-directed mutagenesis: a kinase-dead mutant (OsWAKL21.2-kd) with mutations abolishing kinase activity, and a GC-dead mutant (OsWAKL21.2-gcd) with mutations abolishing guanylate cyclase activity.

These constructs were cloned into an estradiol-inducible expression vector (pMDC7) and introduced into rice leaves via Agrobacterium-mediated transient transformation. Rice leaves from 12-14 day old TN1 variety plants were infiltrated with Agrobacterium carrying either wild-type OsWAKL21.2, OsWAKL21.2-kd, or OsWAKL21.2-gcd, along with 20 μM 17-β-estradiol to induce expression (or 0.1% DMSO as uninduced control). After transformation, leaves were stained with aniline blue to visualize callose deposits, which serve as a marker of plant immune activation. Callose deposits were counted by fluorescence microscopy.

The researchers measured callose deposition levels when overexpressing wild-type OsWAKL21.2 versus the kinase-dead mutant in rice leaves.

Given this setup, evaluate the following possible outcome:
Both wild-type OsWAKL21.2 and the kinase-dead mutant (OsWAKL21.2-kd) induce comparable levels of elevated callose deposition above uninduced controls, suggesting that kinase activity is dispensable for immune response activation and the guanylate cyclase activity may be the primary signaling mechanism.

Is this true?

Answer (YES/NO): NO